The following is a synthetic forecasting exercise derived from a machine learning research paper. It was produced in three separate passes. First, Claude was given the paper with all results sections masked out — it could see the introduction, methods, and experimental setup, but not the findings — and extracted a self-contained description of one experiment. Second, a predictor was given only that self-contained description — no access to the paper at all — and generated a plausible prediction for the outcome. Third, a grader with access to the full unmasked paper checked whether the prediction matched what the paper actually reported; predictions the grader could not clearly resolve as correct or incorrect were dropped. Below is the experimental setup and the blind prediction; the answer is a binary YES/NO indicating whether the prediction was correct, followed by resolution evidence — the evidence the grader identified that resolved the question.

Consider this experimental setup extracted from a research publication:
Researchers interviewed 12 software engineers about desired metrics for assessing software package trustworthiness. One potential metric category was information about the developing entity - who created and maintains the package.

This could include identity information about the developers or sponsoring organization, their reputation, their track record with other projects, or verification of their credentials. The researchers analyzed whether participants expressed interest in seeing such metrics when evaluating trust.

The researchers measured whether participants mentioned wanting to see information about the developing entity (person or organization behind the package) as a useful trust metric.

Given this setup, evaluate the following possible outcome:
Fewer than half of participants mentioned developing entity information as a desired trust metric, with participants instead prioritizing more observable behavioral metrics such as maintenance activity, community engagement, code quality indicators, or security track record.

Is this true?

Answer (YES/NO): YES